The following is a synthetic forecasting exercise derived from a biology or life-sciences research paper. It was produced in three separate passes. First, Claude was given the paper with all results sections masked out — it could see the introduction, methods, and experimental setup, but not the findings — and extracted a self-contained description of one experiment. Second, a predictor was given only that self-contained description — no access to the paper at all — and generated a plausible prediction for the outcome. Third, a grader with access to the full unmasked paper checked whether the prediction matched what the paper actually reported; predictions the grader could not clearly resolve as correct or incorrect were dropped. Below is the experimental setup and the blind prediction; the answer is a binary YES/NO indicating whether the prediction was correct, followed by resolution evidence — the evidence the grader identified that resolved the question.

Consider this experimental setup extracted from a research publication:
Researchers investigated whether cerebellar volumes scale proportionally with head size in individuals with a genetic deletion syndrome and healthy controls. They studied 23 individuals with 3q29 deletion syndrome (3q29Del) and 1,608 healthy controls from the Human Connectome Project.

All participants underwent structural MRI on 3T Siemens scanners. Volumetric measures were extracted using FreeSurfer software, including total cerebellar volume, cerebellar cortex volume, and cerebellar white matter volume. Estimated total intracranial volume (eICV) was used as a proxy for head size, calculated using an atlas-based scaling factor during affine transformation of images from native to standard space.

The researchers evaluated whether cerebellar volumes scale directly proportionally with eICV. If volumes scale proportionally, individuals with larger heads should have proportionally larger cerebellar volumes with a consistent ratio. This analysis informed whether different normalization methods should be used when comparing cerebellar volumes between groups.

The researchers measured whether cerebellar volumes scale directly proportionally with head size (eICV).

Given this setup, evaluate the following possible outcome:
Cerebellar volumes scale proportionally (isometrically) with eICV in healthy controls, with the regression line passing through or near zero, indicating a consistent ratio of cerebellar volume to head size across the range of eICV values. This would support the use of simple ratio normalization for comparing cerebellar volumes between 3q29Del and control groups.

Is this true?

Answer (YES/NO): NO